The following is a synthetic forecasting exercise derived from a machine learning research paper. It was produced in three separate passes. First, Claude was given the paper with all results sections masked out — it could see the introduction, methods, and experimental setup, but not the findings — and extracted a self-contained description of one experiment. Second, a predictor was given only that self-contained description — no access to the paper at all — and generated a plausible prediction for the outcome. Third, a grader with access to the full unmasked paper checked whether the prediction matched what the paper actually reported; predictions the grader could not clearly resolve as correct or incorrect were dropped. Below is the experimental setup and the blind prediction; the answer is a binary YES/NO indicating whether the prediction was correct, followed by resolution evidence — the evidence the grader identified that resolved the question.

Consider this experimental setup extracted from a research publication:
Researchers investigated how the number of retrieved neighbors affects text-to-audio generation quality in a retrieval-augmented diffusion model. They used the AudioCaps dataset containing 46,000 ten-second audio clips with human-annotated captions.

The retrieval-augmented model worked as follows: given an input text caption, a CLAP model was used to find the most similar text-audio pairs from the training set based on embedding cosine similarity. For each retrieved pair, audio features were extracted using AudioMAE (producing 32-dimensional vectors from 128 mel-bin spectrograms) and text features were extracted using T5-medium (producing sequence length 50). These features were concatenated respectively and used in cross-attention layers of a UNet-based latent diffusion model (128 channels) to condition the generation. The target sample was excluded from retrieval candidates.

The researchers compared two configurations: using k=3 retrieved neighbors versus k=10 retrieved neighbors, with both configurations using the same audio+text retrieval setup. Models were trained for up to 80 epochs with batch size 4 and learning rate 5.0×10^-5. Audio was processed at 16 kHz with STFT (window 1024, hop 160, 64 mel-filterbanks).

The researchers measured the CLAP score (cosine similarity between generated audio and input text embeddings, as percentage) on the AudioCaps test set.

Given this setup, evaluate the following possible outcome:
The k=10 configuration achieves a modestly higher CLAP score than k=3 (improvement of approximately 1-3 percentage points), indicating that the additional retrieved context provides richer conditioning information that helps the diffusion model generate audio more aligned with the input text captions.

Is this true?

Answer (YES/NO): NO